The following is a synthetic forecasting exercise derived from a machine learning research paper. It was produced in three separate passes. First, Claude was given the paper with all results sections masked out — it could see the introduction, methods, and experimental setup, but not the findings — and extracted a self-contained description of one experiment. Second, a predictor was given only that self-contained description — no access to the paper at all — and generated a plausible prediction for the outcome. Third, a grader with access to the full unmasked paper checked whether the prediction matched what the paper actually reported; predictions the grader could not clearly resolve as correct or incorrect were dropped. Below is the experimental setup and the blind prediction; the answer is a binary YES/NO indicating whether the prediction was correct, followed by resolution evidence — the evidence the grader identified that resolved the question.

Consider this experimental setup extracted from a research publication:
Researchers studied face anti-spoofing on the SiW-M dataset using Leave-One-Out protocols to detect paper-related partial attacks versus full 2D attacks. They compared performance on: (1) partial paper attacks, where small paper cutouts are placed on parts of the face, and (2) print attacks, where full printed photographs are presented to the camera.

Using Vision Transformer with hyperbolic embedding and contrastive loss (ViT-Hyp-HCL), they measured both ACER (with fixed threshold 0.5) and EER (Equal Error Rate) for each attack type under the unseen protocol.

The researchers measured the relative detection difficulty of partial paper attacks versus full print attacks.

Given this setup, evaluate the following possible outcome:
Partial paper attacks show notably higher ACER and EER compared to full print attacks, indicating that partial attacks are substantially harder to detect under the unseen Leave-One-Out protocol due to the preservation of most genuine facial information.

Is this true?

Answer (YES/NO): NO